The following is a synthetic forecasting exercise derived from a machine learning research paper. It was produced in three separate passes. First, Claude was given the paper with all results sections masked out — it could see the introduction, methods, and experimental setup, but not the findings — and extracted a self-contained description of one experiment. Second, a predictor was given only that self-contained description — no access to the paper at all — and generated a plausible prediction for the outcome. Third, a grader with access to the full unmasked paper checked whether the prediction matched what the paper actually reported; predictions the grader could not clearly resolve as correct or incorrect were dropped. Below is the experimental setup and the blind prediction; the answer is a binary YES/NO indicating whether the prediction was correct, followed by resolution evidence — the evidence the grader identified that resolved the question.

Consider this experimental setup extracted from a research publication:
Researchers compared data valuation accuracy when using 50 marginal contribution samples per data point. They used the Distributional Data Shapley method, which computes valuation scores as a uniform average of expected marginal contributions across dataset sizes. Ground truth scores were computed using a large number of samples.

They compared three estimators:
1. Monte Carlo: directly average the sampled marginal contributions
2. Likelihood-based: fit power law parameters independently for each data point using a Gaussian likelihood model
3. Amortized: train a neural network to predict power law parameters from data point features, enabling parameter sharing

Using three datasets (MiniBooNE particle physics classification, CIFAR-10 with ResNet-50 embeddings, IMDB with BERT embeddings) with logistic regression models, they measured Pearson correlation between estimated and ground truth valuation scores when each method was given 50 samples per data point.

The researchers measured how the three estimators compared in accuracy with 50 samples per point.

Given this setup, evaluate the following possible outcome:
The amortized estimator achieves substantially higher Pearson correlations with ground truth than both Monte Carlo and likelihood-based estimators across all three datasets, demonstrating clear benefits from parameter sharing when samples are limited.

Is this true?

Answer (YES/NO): NO